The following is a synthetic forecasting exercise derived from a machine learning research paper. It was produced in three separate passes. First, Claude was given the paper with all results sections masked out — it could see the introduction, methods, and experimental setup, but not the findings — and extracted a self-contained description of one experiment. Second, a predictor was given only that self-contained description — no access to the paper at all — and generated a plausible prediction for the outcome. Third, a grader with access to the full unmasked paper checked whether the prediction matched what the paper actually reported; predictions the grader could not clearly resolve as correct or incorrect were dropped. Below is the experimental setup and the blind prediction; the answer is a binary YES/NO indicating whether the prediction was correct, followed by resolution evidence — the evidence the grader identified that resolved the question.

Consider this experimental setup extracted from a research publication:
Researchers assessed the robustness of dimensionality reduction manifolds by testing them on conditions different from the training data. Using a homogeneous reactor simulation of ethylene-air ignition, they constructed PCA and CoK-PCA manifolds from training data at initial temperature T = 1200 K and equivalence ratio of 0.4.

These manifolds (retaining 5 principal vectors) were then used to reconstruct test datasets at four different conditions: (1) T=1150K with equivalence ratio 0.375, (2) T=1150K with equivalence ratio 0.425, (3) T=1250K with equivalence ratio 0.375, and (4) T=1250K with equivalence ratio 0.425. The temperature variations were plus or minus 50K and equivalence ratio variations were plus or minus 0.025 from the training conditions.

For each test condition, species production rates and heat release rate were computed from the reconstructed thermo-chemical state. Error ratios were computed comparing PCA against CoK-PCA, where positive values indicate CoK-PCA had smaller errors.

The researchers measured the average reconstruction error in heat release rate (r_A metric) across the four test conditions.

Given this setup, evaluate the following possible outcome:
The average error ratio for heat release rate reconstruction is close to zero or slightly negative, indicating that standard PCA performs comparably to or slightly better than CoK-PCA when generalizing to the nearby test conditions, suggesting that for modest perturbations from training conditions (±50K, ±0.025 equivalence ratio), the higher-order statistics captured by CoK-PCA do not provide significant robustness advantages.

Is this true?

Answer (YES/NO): NO